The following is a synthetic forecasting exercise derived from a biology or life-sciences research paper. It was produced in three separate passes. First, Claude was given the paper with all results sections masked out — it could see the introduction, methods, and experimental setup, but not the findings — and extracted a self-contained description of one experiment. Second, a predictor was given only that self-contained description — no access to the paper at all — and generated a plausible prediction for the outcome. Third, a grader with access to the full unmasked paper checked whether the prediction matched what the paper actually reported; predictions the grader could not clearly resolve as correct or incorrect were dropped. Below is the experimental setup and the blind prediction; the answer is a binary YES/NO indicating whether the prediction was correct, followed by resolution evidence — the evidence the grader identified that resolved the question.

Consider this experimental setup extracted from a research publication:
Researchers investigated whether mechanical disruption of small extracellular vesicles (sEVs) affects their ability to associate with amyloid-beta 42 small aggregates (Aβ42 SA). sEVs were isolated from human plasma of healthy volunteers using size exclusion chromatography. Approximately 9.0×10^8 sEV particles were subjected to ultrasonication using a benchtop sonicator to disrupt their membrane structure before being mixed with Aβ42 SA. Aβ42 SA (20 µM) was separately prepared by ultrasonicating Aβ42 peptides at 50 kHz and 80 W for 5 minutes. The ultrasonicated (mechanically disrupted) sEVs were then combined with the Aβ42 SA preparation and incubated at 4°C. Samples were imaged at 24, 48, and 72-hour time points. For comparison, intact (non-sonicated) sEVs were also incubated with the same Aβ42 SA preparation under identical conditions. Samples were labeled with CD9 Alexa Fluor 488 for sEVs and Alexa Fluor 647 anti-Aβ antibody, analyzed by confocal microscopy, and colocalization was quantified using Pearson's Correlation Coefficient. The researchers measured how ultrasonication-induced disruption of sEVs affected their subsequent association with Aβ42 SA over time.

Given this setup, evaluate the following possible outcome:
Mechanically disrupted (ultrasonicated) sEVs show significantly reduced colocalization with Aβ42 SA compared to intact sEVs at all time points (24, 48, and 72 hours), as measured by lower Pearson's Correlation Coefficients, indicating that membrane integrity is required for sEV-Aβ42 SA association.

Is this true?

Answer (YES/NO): NO